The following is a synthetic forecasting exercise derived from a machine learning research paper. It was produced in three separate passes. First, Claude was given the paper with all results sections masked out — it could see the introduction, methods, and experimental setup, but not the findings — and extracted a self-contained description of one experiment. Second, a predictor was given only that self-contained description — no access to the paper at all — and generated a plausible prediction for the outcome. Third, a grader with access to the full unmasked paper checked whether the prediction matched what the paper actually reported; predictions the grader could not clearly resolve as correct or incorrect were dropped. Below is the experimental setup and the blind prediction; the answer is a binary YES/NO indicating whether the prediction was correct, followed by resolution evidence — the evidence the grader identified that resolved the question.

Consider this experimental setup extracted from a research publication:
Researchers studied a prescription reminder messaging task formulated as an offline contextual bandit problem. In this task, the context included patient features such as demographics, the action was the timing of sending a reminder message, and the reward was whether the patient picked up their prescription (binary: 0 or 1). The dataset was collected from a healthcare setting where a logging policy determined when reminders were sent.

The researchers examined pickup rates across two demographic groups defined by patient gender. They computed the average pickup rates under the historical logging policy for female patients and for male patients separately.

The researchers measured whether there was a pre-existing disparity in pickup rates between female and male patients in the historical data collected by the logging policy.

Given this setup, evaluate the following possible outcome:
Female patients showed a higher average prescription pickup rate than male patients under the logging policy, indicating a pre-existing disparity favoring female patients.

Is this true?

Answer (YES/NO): YES